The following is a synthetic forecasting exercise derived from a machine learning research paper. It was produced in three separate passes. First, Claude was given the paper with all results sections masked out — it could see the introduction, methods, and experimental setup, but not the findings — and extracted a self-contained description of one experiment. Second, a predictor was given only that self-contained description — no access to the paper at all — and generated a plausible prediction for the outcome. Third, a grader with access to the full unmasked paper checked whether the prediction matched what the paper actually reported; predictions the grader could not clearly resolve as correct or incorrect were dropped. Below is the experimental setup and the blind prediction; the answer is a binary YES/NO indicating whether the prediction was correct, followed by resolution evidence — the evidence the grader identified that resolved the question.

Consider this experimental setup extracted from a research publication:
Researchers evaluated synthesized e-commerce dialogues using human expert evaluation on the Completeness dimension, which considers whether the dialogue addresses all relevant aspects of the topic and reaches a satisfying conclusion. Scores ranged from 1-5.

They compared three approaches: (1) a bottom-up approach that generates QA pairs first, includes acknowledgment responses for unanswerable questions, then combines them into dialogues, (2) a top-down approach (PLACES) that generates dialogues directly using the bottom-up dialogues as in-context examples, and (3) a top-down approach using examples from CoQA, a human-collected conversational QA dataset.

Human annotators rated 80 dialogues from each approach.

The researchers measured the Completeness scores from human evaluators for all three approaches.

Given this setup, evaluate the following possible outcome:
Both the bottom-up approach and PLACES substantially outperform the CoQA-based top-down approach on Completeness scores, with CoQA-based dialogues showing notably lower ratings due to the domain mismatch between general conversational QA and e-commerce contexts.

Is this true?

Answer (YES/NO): NO